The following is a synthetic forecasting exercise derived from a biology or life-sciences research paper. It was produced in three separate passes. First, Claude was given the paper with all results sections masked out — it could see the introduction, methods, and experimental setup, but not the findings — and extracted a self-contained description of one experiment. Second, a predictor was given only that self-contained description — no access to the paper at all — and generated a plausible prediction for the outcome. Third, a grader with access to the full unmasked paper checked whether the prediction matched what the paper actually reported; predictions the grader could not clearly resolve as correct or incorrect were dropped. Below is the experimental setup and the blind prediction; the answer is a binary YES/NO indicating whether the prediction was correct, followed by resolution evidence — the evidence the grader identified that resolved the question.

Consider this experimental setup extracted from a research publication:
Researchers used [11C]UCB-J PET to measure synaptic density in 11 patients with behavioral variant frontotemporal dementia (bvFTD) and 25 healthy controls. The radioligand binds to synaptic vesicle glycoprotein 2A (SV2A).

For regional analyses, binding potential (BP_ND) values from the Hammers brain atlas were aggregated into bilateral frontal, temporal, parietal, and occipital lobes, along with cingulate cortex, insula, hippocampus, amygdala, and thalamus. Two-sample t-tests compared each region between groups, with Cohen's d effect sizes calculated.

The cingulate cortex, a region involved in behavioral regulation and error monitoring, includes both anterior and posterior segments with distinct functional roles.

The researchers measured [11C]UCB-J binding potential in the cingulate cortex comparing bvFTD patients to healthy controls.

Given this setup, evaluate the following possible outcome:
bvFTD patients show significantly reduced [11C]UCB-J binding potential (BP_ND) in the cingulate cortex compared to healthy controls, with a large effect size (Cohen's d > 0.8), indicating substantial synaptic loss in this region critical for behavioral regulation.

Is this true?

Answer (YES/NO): YES